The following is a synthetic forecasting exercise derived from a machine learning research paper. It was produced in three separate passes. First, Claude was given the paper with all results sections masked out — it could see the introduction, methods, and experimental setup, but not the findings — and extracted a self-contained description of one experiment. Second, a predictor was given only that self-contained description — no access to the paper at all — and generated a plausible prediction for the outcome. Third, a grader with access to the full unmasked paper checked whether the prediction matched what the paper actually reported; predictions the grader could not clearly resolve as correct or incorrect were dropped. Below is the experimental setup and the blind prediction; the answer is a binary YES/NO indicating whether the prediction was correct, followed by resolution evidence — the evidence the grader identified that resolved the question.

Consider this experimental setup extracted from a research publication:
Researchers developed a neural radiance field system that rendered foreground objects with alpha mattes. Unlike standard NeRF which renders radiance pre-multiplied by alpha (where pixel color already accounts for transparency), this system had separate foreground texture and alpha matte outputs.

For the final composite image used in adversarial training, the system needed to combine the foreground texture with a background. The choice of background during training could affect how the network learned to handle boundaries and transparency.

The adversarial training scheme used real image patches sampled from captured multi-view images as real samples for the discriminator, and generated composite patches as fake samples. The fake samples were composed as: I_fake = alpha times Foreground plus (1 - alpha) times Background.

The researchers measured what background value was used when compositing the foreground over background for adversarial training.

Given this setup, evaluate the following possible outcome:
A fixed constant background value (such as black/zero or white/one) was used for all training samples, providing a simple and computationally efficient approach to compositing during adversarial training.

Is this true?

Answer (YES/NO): YES